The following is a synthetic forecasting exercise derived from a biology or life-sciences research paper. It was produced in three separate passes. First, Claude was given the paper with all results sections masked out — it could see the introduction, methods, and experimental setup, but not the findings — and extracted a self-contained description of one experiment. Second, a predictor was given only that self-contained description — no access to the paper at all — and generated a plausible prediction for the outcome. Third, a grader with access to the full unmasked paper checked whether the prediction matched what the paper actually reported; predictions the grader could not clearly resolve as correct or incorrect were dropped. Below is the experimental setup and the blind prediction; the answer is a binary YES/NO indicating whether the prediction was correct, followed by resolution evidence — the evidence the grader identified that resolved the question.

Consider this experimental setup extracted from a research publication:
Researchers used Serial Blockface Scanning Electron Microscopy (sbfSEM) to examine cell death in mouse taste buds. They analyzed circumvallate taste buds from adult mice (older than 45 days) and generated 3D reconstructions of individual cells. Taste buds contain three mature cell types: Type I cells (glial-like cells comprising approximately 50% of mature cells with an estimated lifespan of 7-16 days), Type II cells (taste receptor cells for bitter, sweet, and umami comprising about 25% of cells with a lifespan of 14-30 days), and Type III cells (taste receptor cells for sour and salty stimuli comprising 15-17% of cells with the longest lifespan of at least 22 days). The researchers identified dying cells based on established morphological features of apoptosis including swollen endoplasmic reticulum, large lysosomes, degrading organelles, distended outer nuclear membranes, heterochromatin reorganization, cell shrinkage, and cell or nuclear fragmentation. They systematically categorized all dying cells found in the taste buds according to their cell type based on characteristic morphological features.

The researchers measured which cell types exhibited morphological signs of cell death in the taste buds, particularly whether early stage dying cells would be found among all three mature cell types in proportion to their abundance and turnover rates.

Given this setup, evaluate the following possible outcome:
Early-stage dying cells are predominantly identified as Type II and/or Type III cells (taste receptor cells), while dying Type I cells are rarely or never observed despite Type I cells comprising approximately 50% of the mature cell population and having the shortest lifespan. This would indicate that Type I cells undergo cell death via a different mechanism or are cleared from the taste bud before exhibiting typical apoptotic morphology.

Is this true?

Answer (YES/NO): YES